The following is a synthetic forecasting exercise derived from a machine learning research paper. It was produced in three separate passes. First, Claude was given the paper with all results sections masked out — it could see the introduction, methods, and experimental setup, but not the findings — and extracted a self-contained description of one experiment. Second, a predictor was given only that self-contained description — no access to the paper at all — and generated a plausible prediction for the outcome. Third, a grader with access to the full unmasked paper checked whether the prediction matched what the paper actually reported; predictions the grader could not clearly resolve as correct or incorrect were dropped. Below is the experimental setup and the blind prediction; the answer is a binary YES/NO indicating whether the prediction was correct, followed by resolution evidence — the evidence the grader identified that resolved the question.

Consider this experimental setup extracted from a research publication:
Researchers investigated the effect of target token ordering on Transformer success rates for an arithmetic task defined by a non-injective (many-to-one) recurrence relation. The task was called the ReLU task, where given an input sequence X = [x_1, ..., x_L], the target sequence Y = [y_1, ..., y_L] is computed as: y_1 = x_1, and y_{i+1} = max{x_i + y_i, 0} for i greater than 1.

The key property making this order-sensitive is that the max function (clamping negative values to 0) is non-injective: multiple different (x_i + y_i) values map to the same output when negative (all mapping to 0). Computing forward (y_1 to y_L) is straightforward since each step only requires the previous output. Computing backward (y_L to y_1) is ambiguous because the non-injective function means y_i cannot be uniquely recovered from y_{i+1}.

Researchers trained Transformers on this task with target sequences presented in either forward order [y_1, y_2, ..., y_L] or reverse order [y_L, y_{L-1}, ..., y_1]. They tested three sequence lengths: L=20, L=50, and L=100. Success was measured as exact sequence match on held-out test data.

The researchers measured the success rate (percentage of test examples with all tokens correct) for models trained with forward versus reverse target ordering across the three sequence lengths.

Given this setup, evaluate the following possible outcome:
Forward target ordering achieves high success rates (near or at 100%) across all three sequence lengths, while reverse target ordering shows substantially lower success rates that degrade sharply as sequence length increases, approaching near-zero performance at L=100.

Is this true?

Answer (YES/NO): NO